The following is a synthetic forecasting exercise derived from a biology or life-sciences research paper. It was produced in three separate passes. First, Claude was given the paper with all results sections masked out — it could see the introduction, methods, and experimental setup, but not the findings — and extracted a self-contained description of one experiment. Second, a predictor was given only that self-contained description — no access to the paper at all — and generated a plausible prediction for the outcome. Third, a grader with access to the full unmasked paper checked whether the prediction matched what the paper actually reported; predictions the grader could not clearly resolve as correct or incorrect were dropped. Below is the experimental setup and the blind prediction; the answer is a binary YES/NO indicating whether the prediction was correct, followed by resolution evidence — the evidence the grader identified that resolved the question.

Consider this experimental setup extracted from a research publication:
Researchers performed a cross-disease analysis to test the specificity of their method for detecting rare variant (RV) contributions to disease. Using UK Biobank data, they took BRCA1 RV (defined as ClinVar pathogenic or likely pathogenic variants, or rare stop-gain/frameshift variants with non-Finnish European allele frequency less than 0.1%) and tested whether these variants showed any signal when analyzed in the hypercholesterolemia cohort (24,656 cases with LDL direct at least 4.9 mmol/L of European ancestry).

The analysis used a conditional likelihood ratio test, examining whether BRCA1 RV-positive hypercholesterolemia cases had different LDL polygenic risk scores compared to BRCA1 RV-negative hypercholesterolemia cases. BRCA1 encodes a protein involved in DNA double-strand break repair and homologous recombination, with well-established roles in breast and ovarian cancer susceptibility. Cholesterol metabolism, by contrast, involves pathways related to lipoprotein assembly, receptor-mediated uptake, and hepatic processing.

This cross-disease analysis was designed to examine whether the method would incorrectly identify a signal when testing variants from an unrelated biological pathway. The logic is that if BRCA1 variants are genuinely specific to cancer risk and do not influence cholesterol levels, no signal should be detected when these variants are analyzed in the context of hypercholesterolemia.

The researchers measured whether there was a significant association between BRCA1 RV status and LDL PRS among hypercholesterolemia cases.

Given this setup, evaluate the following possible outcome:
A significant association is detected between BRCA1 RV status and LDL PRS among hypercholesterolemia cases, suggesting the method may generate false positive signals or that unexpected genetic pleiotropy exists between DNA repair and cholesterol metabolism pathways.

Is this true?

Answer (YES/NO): NO